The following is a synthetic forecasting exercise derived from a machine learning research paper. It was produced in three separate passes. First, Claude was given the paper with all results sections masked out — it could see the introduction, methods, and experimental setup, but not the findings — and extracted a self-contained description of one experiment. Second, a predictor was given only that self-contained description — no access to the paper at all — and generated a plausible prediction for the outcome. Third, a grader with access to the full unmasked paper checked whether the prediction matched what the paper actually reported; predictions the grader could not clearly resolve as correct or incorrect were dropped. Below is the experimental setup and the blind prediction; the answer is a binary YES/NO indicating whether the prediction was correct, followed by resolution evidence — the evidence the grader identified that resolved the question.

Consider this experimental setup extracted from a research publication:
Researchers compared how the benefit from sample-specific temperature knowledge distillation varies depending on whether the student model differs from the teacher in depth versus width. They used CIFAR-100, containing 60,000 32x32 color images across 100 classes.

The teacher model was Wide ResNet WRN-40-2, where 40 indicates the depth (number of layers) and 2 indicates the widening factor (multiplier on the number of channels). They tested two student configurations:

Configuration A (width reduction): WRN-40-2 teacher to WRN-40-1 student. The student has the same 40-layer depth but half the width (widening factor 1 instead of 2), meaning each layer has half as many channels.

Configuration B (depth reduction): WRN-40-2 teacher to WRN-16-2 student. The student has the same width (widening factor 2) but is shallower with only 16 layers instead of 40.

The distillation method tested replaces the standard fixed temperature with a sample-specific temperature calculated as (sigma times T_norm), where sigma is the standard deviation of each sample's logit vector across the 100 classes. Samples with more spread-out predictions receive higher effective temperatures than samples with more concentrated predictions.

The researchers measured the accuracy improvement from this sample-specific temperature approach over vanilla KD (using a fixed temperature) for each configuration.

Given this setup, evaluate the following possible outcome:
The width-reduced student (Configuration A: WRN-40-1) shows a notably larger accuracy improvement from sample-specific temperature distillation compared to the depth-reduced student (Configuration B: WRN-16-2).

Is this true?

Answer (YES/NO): NO